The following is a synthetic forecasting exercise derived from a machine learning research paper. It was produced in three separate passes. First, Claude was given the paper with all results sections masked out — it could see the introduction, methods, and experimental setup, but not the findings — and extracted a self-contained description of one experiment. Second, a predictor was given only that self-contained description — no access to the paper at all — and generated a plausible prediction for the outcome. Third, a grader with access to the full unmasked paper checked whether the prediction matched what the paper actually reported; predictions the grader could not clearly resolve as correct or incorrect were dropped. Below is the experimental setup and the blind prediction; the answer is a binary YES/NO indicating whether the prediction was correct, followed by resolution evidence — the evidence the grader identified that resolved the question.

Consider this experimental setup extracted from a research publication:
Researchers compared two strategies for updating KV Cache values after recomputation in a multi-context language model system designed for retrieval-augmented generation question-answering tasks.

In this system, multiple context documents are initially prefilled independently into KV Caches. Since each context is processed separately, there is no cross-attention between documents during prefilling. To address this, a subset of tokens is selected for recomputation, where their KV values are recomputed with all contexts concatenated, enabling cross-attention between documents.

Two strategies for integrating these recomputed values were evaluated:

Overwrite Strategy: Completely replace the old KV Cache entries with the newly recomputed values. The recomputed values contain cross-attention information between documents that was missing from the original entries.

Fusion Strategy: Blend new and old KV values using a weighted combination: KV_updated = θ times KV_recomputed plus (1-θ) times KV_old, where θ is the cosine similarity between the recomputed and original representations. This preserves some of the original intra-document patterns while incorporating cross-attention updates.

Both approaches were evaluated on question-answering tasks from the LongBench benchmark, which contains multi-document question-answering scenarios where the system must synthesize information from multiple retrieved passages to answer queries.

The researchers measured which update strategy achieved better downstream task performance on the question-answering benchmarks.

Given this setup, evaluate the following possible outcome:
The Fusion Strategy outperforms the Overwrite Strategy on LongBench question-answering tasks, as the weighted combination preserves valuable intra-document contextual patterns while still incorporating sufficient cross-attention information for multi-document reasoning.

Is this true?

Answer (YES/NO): NO